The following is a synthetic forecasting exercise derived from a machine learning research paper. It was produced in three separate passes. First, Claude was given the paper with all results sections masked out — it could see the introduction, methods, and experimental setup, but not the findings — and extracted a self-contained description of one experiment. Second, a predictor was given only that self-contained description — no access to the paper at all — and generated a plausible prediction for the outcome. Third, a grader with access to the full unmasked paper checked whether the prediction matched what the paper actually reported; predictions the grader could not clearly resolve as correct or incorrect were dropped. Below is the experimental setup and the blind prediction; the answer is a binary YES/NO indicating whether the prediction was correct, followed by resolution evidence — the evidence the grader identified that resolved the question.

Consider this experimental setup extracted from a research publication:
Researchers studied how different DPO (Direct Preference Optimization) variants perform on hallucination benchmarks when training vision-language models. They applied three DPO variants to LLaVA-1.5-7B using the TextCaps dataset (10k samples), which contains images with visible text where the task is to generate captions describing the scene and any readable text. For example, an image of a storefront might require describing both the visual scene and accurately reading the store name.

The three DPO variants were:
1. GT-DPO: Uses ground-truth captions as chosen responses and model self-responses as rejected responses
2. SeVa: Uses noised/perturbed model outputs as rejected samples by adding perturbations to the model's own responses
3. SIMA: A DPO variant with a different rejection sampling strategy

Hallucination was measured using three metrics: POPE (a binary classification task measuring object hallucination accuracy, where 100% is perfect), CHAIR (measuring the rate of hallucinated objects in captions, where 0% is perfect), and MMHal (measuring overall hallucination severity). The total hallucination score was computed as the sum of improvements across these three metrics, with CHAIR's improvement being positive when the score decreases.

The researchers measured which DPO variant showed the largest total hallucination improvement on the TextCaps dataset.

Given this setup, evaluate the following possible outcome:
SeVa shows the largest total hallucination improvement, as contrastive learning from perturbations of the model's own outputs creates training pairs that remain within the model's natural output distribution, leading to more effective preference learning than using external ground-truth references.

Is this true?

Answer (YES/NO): YES